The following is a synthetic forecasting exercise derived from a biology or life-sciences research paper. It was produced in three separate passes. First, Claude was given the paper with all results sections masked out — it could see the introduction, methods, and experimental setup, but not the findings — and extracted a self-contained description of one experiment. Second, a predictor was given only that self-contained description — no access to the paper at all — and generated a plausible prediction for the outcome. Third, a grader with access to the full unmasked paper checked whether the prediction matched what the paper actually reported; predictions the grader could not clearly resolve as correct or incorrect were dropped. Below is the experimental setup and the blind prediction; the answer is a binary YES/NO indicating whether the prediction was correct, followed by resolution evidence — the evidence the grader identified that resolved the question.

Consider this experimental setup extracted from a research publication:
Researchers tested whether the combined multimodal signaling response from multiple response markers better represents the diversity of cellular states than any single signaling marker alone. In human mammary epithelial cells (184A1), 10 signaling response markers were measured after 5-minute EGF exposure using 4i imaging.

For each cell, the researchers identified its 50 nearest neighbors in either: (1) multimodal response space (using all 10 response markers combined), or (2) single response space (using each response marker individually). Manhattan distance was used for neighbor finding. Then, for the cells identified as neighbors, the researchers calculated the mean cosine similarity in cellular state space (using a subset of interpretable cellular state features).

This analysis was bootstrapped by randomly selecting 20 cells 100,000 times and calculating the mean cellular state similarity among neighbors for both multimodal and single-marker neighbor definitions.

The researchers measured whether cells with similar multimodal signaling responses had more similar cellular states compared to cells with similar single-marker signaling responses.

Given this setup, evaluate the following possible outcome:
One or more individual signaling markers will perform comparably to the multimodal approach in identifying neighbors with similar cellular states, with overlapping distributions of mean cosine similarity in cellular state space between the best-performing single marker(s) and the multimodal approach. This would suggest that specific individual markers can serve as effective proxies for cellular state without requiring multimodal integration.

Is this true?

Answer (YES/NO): NO